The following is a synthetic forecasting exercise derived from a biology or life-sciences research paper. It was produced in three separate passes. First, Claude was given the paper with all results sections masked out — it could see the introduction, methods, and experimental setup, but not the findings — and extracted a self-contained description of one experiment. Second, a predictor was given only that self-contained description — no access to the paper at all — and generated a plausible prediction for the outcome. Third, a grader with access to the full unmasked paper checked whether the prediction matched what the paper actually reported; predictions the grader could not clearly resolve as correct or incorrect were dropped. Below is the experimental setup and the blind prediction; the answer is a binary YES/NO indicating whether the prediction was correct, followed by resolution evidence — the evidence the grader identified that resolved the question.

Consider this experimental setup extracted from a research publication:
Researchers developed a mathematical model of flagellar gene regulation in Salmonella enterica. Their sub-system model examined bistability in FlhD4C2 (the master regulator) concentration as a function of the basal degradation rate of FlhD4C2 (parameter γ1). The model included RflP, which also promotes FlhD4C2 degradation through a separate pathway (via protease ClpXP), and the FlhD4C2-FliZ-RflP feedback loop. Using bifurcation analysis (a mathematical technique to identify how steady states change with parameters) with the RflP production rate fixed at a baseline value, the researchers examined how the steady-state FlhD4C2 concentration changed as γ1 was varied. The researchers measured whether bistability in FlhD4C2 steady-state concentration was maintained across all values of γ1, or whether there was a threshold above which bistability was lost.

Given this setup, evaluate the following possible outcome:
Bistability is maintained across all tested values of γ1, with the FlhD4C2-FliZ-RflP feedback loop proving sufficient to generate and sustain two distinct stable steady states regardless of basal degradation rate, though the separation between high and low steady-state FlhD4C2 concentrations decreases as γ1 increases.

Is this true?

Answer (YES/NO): NO